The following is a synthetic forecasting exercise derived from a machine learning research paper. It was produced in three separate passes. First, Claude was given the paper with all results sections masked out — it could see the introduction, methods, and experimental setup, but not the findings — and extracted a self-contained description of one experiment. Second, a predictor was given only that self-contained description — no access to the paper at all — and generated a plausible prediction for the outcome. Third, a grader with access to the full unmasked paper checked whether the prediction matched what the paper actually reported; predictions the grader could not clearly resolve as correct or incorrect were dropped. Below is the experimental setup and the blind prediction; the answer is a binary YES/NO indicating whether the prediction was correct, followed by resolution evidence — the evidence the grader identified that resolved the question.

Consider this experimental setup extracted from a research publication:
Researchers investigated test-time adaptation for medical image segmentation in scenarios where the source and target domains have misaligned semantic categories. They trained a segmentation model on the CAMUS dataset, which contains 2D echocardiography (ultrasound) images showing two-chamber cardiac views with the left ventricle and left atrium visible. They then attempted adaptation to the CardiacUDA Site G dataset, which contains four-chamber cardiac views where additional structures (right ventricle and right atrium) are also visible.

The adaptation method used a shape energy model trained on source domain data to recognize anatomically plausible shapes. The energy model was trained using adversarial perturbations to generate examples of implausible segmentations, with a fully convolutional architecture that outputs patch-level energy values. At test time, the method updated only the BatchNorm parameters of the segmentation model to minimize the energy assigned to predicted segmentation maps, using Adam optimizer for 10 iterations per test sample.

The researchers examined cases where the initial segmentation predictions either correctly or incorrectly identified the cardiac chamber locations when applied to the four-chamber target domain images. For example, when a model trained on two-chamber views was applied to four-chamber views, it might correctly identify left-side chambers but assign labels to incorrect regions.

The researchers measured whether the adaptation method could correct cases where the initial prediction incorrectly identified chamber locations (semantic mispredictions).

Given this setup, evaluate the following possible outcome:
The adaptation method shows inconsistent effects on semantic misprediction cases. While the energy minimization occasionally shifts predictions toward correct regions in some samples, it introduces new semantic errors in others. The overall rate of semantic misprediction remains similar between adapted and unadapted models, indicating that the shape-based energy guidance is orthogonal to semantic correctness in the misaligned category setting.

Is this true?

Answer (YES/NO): NO